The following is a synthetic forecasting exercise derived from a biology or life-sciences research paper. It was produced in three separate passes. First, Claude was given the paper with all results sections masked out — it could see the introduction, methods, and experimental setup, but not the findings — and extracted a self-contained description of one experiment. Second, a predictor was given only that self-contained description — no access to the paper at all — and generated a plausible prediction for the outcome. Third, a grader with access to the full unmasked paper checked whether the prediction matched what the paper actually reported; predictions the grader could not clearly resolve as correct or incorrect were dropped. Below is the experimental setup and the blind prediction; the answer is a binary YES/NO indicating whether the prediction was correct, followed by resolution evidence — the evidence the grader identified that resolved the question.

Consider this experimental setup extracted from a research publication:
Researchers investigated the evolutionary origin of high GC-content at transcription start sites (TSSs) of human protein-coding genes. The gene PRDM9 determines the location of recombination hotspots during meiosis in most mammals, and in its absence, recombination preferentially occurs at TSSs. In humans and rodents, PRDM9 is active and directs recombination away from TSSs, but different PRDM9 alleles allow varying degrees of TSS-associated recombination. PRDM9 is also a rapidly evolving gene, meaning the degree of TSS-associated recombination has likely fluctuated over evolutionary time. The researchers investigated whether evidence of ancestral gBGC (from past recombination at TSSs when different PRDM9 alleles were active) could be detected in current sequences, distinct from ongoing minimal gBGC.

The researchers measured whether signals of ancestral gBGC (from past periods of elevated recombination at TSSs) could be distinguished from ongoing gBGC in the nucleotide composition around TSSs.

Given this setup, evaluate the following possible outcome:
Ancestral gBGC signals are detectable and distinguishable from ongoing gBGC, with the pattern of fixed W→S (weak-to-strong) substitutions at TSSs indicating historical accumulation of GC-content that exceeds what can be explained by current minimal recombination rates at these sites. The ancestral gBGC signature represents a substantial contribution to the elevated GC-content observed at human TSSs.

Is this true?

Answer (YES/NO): YES